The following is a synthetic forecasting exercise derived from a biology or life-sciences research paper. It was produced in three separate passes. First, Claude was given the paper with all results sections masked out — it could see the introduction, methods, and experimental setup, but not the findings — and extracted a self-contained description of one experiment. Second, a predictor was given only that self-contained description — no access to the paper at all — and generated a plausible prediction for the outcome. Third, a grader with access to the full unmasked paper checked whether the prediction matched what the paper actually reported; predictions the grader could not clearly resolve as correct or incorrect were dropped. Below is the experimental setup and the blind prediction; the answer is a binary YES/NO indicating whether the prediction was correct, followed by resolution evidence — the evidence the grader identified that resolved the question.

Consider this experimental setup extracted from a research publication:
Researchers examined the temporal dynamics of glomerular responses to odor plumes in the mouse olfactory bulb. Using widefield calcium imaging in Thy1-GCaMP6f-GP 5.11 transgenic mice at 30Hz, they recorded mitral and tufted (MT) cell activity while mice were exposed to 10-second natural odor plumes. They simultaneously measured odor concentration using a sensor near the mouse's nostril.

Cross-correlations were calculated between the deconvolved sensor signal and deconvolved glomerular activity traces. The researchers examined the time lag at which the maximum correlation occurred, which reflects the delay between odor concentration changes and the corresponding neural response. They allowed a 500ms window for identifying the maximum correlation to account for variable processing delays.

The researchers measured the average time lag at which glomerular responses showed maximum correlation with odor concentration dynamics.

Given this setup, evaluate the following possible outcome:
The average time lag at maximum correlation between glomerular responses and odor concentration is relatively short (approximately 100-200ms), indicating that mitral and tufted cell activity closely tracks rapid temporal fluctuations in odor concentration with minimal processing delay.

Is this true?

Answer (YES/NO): YES